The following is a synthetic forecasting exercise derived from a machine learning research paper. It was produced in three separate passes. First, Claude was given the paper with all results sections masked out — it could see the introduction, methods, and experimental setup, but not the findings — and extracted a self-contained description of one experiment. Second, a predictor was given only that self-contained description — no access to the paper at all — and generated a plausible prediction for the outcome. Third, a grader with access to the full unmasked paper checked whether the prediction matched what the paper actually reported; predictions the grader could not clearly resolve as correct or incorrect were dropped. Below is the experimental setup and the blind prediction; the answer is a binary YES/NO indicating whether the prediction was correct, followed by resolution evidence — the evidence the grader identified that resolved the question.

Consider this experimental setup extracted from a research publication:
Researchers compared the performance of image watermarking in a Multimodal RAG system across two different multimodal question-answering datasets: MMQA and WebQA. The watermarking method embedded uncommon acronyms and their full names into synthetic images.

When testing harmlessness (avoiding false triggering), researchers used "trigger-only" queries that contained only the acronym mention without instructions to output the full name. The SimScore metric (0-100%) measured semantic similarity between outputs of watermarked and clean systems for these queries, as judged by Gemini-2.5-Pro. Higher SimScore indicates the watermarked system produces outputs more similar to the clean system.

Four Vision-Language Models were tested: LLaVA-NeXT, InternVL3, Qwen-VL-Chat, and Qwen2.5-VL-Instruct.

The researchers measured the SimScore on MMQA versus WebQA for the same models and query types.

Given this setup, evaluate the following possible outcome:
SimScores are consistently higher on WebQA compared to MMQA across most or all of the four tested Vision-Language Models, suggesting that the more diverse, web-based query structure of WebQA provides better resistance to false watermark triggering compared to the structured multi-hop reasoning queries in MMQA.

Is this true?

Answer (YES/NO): NO